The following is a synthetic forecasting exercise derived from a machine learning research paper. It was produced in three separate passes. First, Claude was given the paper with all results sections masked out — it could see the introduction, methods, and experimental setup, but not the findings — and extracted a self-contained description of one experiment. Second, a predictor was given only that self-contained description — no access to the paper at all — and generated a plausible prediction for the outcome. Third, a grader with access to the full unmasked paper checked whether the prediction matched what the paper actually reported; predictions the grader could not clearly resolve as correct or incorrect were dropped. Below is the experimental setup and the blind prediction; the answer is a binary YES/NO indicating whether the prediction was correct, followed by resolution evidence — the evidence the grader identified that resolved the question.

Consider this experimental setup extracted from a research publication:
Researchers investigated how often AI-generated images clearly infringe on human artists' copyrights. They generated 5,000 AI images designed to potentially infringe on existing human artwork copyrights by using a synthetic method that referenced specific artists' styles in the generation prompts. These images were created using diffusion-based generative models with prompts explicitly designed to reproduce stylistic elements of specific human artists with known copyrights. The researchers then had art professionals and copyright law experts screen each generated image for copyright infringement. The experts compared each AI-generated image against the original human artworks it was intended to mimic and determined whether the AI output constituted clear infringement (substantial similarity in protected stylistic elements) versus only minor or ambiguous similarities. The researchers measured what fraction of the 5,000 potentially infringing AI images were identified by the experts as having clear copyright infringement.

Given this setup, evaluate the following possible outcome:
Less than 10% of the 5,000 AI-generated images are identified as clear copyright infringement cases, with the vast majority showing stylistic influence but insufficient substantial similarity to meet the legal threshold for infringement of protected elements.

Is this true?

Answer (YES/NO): NO